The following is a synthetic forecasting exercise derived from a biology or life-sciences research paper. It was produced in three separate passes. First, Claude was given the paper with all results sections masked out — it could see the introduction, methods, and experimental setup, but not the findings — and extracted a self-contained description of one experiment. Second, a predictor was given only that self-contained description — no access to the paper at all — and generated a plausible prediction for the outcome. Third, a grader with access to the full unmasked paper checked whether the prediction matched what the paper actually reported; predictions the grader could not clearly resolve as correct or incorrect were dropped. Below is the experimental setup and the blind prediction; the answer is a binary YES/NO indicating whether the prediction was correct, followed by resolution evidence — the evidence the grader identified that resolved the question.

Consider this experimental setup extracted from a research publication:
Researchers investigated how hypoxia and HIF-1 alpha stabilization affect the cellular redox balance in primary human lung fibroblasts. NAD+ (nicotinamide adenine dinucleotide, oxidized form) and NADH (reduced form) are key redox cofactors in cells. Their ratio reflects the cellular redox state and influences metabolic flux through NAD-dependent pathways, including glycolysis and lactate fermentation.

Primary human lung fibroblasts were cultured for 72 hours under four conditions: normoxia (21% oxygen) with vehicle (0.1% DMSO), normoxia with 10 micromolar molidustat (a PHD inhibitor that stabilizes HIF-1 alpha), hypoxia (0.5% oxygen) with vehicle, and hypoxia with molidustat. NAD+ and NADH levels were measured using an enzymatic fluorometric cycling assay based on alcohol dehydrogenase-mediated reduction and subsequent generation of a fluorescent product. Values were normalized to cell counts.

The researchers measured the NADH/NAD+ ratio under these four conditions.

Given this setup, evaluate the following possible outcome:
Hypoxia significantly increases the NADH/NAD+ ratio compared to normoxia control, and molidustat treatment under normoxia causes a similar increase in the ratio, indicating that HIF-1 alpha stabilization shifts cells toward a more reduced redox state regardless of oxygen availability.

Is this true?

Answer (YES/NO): NO